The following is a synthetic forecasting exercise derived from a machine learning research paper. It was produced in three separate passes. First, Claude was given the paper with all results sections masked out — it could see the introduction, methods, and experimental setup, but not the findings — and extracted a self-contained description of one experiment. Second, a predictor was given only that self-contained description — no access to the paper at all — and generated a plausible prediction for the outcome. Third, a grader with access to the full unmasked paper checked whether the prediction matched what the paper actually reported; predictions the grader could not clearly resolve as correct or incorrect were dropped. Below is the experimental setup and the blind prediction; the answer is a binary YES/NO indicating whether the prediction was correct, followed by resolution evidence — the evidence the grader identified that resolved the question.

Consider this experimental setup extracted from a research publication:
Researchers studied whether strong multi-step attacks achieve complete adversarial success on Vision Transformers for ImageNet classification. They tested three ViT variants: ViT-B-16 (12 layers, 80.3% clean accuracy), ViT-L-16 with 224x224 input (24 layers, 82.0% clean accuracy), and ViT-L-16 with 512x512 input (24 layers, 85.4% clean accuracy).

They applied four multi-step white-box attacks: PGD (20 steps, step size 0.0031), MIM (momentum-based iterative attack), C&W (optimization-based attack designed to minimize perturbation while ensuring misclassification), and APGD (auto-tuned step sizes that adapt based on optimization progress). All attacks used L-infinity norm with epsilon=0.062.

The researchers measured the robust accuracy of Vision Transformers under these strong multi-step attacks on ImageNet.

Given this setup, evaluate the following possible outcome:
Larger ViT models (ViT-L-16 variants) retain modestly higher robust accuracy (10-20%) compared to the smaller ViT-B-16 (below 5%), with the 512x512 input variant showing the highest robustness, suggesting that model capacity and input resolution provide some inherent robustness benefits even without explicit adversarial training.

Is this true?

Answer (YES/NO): NO